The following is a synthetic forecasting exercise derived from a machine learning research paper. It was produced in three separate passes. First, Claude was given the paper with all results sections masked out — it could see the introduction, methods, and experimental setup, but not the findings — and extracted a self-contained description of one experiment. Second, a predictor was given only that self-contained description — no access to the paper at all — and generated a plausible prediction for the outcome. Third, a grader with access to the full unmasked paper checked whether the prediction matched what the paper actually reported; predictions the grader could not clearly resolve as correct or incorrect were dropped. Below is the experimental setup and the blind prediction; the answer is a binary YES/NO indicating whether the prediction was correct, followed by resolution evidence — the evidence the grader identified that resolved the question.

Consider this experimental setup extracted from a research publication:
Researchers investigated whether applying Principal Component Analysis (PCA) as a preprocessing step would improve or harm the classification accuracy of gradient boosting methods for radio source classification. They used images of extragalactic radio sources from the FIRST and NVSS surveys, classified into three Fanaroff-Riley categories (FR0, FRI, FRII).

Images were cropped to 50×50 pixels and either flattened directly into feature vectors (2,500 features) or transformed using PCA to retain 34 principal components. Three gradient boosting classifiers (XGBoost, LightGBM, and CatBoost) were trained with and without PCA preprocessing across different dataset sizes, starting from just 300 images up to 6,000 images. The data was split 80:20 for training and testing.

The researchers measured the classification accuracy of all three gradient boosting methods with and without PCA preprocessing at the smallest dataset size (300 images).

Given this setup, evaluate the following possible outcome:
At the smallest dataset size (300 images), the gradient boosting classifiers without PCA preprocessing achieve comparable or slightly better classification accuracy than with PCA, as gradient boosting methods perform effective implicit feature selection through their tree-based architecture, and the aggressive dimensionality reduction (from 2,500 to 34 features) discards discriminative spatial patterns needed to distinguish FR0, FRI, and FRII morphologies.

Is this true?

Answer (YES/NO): NO